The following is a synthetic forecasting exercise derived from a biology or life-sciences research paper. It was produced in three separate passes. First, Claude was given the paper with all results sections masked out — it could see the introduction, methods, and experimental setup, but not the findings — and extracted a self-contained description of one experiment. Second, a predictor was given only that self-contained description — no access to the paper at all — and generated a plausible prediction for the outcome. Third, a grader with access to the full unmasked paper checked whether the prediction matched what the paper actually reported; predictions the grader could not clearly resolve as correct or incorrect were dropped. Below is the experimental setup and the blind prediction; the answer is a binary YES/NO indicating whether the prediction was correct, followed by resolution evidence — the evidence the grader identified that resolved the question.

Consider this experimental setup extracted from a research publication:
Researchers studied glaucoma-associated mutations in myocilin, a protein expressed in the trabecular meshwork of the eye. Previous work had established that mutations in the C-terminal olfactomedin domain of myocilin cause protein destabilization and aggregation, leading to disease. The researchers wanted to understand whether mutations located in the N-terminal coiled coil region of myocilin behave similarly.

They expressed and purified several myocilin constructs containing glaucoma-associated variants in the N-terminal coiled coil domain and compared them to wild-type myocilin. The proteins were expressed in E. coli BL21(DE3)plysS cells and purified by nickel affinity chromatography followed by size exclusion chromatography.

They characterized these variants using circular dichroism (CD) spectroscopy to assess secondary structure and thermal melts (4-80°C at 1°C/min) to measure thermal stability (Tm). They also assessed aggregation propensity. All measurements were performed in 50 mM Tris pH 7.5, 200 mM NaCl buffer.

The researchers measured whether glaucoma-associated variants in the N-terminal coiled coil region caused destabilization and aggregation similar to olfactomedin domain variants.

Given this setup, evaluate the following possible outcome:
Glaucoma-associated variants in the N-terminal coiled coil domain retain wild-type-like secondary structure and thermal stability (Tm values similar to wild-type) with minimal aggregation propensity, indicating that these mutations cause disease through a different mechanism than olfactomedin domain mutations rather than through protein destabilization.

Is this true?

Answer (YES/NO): YES